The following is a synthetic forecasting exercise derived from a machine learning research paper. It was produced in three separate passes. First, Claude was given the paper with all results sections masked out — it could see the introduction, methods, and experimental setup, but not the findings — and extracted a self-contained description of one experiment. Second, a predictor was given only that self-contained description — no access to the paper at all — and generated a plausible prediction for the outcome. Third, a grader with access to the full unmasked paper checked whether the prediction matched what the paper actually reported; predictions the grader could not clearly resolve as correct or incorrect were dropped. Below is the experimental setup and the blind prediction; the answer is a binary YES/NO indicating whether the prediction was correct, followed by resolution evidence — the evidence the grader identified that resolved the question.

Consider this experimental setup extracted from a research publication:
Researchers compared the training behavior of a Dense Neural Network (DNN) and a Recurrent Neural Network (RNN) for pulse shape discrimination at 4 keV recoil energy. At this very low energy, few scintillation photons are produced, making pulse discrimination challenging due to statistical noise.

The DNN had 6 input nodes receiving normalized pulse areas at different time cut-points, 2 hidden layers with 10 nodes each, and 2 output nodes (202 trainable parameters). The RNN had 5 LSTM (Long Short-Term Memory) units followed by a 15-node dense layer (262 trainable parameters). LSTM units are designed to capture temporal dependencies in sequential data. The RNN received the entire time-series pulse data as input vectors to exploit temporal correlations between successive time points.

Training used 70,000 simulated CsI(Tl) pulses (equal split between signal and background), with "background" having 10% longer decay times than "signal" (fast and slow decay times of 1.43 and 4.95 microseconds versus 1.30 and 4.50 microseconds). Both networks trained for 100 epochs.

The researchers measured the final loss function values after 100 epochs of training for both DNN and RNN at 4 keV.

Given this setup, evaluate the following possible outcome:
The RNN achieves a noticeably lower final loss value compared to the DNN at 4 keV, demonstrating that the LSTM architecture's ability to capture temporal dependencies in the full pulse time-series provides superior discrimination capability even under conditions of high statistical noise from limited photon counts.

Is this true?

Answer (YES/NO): NO